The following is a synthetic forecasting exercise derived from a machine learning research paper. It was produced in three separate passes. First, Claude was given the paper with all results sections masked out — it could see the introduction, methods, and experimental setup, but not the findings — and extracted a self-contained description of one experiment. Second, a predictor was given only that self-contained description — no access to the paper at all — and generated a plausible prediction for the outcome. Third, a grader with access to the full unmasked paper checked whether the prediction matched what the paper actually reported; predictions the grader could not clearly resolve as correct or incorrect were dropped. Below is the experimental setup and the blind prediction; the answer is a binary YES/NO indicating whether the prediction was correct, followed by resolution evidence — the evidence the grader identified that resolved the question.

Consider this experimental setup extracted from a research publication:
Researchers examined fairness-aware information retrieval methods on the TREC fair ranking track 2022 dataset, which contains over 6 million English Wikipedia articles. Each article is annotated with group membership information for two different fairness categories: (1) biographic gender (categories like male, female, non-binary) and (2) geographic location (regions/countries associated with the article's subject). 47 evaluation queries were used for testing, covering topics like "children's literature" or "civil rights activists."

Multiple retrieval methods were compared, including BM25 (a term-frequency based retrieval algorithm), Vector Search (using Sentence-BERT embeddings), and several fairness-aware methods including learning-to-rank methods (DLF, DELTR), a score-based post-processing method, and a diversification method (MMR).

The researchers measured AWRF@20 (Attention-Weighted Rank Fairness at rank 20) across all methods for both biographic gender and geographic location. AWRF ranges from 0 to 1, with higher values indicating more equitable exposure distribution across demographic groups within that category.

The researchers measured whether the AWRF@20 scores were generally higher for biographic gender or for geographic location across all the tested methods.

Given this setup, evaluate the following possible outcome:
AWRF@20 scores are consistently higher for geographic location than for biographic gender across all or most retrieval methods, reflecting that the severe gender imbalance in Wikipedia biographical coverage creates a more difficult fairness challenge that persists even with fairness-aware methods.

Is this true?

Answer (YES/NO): NO